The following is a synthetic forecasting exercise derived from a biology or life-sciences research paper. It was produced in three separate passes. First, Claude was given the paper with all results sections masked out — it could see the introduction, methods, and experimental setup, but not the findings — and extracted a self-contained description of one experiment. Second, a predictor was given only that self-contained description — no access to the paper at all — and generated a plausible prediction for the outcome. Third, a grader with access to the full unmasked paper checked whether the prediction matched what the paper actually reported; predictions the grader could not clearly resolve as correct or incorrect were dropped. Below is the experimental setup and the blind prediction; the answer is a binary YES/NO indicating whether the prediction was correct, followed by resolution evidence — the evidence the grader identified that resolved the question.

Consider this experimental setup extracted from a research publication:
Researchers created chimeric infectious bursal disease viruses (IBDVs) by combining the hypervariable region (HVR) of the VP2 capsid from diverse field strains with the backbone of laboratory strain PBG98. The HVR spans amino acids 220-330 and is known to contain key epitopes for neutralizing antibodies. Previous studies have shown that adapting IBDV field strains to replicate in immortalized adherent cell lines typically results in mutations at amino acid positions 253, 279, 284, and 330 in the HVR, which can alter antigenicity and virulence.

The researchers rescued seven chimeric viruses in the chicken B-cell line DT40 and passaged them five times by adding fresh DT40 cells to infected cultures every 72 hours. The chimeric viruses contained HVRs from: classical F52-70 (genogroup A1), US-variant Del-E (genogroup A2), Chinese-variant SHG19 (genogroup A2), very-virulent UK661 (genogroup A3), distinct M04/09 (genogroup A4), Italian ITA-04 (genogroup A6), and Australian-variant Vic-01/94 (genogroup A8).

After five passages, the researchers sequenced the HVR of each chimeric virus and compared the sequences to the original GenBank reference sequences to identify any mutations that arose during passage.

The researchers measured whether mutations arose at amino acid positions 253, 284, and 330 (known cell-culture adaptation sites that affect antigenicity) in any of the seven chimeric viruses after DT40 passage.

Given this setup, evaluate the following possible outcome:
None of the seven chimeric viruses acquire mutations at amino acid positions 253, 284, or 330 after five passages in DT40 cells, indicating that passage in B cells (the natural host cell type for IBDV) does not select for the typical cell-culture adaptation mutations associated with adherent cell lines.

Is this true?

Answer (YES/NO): YES